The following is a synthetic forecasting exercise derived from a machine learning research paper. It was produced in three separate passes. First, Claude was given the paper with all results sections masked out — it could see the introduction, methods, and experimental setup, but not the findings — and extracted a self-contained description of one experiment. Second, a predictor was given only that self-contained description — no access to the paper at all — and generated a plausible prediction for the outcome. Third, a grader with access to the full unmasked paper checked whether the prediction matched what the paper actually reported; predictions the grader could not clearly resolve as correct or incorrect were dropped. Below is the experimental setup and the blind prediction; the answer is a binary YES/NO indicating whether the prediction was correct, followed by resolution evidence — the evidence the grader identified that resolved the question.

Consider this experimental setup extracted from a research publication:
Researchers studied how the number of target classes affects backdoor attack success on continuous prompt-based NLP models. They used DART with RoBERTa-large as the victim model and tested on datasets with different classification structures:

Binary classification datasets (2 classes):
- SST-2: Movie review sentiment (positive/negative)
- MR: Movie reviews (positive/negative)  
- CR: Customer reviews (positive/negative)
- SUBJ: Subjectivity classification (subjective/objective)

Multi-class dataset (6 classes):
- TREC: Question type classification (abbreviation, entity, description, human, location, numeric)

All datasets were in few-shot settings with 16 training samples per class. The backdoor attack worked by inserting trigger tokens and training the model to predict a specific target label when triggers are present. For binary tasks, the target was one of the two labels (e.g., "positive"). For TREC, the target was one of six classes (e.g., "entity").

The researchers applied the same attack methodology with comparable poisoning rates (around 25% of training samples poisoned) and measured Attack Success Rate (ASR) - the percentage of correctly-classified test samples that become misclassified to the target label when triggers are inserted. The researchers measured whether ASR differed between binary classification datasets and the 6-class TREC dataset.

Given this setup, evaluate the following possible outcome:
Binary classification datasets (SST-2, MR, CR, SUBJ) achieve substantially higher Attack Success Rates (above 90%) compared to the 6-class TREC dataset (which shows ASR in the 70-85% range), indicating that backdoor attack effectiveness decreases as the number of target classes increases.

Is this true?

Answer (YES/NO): NO